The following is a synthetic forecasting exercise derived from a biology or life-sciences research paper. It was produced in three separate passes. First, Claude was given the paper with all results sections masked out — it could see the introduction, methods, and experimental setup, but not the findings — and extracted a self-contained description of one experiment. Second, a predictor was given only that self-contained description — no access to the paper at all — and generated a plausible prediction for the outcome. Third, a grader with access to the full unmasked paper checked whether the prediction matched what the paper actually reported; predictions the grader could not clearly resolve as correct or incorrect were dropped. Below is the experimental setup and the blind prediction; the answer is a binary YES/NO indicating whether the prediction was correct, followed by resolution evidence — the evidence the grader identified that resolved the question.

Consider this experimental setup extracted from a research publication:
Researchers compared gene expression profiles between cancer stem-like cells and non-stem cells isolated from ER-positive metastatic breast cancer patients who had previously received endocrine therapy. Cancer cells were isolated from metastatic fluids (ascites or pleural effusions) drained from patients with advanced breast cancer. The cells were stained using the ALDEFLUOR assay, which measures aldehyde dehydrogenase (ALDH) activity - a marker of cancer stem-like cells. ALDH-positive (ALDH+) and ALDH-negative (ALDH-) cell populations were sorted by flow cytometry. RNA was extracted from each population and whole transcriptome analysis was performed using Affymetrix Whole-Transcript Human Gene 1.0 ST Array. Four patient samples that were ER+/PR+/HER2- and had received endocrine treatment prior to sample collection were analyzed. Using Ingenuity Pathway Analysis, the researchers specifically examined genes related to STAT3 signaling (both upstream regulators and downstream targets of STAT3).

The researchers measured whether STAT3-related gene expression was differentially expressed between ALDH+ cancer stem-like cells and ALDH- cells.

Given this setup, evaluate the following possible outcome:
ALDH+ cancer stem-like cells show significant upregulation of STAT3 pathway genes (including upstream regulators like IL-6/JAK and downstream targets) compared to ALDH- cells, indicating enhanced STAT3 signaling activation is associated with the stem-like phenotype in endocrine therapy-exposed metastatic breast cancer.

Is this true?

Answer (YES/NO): YES